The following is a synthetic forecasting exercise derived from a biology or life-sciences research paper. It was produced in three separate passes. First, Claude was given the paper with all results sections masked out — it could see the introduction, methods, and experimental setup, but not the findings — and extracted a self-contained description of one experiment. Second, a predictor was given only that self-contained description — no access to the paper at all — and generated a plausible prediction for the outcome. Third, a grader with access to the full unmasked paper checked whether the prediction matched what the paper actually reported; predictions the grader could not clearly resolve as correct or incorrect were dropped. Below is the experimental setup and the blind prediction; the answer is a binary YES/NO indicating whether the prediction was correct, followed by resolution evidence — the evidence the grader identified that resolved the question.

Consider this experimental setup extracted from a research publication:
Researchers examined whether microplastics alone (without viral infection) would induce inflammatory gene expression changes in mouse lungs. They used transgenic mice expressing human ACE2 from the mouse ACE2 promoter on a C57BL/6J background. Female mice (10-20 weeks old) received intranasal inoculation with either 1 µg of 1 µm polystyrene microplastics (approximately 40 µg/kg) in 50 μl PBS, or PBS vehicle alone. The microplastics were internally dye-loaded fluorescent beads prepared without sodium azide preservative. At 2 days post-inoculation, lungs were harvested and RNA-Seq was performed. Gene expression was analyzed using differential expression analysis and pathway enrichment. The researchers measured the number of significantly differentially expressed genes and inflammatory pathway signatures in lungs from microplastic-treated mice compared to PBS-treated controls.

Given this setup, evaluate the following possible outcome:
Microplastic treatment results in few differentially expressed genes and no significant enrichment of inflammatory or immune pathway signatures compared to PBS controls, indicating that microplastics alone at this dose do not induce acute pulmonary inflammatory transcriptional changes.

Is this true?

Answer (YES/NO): NO